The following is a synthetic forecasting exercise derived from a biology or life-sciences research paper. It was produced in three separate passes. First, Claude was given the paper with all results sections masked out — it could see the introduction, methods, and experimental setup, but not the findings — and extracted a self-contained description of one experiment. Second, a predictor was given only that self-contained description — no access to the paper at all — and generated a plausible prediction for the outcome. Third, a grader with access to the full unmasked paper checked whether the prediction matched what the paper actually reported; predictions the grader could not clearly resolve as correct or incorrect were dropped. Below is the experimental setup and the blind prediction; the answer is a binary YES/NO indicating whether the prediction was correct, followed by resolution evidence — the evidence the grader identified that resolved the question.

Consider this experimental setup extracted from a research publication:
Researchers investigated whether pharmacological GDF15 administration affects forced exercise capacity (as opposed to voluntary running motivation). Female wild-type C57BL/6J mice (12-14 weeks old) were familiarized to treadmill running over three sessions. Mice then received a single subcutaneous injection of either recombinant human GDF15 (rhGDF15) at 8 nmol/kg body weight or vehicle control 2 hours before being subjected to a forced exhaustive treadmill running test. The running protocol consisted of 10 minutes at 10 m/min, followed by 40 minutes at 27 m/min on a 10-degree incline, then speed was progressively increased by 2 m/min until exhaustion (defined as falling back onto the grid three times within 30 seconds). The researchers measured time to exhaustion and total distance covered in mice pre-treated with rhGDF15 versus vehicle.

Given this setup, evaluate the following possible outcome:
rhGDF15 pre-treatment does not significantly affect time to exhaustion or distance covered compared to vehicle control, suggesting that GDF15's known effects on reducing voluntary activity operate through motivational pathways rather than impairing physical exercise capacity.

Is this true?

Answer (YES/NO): YES